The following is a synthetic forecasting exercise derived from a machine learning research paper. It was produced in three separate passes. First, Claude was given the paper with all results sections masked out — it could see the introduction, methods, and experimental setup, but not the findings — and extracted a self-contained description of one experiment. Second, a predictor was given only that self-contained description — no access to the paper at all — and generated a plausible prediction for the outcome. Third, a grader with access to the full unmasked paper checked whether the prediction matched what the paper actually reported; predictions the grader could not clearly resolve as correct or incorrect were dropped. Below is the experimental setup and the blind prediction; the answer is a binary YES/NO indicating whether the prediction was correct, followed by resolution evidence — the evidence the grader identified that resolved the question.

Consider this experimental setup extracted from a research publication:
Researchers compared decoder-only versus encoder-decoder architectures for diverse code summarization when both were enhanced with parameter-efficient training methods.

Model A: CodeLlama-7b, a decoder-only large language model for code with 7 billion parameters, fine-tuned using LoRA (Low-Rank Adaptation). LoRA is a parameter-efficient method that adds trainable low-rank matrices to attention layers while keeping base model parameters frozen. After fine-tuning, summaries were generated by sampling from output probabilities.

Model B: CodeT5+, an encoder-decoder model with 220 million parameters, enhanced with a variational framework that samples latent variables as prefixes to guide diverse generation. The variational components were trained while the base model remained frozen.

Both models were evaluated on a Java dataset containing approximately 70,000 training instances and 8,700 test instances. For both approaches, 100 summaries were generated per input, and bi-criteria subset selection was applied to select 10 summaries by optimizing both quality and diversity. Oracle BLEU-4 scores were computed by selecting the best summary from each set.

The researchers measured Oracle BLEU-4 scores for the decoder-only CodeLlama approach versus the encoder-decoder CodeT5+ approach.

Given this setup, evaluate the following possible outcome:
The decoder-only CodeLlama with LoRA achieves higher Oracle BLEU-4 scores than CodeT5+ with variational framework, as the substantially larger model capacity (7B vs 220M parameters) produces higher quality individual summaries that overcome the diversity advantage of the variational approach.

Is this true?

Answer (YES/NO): NO